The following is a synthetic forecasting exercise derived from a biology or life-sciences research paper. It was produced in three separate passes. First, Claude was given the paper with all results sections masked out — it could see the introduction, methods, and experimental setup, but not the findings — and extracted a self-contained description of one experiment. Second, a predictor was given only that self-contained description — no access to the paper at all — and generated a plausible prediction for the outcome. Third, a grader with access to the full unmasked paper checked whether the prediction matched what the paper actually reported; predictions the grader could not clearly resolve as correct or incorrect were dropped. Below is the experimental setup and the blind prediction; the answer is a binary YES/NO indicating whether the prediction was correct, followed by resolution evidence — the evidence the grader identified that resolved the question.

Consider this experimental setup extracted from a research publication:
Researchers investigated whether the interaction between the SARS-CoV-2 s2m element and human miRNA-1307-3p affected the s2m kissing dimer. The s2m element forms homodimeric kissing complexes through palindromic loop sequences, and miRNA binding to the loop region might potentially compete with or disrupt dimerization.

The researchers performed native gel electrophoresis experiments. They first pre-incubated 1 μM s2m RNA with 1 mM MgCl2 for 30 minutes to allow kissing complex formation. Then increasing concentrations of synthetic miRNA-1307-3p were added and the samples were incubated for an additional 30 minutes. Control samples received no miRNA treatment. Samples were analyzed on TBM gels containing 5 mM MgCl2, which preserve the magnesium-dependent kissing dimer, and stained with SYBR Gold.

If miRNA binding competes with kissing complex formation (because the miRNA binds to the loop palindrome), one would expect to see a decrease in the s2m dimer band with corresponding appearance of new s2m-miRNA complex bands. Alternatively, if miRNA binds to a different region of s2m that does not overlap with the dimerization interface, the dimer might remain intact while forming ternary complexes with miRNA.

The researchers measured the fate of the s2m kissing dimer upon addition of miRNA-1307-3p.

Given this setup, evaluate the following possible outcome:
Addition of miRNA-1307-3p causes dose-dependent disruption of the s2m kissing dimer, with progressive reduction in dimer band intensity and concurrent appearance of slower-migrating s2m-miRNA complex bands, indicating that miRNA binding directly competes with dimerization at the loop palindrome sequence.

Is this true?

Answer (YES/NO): NO